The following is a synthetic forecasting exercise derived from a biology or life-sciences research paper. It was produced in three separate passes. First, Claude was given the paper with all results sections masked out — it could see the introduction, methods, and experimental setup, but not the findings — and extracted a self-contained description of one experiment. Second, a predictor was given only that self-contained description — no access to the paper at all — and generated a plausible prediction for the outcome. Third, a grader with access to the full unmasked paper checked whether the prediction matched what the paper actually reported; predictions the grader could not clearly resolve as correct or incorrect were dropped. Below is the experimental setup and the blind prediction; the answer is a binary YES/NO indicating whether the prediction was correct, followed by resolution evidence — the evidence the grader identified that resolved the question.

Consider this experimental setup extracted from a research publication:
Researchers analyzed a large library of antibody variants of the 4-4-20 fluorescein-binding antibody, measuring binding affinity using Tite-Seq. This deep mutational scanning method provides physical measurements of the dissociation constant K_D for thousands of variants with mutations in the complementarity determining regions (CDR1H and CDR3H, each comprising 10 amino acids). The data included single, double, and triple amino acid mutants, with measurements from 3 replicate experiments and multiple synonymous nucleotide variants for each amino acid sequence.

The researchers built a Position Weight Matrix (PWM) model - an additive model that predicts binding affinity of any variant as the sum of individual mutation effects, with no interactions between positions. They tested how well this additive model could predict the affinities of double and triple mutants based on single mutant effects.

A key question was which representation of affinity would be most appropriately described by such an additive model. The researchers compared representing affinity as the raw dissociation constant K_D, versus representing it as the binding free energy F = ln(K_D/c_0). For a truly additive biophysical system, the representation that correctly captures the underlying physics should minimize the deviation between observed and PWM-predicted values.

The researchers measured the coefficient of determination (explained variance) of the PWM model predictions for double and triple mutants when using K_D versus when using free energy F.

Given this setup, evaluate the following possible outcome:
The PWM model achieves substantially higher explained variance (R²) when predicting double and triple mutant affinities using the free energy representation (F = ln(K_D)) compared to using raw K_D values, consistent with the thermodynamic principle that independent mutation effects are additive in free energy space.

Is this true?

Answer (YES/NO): YES